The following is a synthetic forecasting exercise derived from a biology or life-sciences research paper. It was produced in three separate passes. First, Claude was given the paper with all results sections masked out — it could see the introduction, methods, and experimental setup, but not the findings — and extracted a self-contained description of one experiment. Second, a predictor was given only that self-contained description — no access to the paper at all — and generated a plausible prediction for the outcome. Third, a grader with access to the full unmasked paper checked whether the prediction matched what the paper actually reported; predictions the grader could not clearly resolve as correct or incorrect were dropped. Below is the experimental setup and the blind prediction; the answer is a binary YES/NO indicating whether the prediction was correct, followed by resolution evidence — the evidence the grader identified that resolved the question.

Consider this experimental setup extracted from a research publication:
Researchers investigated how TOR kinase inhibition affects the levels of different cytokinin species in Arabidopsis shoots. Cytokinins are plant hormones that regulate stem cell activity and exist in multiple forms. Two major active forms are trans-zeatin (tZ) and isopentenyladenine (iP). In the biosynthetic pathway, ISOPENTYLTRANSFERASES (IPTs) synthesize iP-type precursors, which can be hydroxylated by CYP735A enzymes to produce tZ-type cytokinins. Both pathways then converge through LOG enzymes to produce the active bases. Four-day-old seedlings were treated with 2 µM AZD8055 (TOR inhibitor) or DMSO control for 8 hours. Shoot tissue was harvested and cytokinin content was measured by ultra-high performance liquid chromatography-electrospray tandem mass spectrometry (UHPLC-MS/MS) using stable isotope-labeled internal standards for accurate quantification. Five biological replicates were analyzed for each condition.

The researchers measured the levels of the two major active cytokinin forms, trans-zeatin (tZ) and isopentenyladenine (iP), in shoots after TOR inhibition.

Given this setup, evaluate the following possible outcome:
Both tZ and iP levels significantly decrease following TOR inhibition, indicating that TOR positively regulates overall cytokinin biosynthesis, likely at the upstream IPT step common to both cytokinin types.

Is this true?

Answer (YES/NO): NO